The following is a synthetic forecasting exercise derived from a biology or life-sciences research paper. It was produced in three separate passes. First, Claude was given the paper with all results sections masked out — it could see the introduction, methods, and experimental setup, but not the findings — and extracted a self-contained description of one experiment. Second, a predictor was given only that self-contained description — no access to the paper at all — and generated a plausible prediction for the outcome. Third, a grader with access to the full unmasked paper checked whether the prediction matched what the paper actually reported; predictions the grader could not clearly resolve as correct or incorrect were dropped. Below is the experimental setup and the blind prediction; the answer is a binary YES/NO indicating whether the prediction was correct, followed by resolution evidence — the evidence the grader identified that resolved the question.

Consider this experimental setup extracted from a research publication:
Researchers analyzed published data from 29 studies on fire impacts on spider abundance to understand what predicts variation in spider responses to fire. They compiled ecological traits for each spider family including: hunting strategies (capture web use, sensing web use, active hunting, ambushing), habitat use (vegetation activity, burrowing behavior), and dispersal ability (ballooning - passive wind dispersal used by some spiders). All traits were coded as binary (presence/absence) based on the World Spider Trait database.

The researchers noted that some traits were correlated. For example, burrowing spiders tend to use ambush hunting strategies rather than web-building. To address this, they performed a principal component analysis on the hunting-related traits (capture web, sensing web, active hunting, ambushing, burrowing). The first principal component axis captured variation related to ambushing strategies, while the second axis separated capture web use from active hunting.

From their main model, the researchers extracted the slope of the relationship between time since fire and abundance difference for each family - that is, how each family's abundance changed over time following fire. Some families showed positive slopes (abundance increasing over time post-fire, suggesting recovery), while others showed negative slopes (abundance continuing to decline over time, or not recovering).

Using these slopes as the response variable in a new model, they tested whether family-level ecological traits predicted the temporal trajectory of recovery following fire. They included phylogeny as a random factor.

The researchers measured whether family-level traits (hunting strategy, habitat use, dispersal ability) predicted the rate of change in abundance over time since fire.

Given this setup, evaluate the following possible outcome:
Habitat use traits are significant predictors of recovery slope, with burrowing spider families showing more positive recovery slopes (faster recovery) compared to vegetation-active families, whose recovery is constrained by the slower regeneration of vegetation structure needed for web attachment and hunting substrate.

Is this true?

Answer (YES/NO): NO